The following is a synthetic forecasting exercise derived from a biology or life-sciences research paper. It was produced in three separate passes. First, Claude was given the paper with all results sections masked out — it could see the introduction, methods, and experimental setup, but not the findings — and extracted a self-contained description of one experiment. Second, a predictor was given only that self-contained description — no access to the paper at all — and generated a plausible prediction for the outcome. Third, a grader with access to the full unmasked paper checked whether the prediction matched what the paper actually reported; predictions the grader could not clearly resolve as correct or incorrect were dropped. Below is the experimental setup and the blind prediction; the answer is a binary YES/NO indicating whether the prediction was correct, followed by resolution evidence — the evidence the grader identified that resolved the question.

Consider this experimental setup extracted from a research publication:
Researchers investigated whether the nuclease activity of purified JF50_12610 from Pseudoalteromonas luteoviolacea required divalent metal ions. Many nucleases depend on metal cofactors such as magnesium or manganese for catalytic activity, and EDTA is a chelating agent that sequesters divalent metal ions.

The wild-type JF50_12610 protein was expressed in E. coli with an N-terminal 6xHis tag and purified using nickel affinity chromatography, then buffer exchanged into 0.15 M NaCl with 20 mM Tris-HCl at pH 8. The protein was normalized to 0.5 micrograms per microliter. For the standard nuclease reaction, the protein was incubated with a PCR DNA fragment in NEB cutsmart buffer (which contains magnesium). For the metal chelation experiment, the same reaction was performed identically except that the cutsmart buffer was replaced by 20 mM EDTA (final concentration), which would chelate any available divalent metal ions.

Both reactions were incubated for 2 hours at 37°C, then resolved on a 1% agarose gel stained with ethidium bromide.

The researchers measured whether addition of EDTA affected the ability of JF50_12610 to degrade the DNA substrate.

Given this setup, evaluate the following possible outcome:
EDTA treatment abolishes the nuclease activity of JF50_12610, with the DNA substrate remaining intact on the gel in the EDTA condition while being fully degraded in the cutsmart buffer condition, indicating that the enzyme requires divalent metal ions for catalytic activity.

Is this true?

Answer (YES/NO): NO